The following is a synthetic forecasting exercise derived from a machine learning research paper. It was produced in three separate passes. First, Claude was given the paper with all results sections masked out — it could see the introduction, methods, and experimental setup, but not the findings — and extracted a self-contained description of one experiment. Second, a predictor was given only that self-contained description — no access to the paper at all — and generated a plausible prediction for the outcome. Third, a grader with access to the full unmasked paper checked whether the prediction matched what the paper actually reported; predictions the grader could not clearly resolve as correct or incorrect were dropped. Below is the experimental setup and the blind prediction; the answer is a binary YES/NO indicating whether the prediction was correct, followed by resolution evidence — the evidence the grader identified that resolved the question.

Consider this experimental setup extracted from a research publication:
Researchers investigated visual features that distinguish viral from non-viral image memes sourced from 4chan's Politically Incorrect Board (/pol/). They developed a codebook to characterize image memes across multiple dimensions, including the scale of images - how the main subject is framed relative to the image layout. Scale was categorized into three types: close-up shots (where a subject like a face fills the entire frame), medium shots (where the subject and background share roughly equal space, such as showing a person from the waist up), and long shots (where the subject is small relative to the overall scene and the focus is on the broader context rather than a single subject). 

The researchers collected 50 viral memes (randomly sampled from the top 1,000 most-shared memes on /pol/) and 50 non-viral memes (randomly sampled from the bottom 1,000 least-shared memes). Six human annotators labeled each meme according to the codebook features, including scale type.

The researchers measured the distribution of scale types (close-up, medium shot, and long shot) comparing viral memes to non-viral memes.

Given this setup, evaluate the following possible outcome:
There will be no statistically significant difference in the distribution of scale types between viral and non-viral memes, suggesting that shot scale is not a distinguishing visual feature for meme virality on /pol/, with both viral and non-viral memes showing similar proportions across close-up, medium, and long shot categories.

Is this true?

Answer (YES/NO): NO